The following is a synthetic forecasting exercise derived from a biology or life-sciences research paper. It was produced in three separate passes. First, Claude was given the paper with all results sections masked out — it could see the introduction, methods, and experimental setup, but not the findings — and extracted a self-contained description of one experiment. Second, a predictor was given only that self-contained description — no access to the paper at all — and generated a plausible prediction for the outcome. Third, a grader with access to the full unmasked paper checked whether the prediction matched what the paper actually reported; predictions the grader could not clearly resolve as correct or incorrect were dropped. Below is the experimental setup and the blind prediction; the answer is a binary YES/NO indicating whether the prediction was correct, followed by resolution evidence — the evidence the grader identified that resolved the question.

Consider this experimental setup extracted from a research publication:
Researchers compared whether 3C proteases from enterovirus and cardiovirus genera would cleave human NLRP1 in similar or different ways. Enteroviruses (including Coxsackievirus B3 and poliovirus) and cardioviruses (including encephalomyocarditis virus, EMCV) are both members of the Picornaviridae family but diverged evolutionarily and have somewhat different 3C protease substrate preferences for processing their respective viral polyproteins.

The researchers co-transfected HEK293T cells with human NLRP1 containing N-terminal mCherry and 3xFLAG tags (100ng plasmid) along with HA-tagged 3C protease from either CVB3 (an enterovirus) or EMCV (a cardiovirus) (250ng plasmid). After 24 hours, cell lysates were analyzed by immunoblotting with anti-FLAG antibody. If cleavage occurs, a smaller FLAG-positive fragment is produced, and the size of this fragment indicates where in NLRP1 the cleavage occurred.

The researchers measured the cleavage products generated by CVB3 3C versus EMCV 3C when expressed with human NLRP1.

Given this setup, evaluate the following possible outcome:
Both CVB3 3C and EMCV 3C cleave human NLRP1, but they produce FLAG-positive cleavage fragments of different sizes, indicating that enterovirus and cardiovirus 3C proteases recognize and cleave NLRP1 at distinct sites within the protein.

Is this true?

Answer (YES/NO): NO